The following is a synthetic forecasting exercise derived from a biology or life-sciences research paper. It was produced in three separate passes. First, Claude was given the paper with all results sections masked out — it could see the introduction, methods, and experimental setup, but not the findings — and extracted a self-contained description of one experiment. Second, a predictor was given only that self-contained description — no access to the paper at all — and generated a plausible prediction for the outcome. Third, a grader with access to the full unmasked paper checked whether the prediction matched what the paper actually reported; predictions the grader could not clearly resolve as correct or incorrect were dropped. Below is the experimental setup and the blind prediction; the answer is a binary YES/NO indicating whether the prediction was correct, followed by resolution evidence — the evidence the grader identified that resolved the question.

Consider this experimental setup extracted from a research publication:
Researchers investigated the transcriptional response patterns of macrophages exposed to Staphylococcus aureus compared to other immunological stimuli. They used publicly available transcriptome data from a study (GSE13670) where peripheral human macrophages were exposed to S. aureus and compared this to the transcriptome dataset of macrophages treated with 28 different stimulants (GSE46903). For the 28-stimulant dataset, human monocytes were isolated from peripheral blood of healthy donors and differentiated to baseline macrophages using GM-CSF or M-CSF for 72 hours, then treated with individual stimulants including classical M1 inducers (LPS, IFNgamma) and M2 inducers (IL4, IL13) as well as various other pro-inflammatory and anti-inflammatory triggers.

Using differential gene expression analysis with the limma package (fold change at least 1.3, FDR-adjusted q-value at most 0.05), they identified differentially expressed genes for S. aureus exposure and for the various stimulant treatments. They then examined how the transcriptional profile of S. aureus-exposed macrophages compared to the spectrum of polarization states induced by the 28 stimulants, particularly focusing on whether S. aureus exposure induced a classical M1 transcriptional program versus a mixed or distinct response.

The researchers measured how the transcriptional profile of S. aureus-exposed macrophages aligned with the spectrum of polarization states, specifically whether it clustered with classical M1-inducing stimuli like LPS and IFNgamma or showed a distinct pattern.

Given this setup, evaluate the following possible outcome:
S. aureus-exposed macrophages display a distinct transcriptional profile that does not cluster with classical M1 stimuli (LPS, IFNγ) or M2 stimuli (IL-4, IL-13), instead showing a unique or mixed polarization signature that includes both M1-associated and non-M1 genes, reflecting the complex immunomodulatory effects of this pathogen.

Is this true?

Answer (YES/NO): NO